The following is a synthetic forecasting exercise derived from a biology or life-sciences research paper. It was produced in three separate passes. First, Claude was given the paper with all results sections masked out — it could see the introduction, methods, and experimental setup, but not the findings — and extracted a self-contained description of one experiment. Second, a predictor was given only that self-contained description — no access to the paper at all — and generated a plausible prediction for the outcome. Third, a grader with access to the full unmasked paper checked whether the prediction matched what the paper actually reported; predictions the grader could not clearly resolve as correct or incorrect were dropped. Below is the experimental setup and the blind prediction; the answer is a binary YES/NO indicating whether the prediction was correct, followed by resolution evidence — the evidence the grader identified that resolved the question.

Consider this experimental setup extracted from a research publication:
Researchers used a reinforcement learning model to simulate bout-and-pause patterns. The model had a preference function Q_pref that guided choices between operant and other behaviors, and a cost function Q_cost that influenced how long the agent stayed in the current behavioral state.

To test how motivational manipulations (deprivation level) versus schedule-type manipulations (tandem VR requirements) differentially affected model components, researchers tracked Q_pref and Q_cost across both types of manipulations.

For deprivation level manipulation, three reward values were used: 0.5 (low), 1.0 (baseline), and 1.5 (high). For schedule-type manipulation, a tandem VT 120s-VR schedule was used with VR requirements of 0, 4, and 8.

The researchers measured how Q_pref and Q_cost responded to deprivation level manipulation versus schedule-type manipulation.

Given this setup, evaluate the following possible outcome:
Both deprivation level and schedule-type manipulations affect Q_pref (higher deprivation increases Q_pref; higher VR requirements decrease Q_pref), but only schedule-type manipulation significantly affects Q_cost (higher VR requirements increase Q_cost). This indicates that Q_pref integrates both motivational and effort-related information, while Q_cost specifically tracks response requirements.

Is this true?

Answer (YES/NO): NO